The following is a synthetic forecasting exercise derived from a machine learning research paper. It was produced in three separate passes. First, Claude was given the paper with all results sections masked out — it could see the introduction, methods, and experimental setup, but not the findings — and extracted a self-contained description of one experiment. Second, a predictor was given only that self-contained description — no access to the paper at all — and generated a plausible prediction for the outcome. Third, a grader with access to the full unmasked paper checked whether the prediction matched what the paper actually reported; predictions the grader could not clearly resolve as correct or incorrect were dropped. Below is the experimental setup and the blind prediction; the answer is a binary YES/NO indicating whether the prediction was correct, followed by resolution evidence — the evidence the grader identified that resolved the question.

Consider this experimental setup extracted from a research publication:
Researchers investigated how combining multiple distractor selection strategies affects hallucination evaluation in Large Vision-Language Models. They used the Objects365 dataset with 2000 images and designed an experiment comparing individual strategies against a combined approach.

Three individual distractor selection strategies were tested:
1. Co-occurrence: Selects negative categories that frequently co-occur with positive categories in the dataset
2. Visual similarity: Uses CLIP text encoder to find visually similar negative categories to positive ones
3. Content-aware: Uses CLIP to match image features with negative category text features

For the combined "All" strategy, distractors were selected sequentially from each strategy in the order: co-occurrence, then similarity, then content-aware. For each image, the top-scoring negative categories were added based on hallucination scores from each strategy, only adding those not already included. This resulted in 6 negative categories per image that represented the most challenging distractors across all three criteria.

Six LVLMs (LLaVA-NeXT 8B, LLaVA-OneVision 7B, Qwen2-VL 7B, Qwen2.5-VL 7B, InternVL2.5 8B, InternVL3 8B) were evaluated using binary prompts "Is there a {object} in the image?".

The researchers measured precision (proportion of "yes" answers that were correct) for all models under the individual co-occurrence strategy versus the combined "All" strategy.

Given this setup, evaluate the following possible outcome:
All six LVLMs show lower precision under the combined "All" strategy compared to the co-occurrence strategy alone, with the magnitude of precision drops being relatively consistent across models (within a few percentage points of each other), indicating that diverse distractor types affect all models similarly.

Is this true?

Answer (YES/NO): NO